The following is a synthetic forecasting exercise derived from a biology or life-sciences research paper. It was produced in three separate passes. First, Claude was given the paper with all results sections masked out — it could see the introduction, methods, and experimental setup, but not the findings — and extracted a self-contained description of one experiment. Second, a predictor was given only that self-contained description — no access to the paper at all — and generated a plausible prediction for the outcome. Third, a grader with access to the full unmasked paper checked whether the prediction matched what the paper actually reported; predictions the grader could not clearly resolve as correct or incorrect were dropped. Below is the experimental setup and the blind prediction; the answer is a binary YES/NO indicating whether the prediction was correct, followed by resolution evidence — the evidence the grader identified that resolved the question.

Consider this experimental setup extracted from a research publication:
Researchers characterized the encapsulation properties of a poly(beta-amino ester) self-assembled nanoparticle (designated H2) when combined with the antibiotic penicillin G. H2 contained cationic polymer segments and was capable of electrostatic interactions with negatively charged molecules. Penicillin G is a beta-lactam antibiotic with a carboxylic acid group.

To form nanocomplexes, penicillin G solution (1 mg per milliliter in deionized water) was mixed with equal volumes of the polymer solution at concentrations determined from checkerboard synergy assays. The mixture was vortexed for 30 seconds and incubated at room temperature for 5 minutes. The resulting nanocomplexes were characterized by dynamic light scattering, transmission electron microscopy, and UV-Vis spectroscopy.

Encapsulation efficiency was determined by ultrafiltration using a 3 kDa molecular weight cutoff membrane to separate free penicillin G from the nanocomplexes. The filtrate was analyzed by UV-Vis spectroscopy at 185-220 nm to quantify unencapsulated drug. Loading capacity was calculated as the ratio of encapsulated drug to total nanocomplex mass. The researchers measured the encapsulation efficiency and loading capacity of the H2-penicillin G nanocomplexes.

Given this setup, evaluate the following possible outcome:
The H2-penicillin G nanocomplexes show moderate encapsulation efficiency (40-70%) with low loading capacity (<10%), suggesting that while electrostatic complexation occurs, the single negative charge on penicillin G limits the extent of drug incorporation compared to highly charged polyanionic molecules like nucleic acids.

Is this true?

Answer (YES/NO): NO